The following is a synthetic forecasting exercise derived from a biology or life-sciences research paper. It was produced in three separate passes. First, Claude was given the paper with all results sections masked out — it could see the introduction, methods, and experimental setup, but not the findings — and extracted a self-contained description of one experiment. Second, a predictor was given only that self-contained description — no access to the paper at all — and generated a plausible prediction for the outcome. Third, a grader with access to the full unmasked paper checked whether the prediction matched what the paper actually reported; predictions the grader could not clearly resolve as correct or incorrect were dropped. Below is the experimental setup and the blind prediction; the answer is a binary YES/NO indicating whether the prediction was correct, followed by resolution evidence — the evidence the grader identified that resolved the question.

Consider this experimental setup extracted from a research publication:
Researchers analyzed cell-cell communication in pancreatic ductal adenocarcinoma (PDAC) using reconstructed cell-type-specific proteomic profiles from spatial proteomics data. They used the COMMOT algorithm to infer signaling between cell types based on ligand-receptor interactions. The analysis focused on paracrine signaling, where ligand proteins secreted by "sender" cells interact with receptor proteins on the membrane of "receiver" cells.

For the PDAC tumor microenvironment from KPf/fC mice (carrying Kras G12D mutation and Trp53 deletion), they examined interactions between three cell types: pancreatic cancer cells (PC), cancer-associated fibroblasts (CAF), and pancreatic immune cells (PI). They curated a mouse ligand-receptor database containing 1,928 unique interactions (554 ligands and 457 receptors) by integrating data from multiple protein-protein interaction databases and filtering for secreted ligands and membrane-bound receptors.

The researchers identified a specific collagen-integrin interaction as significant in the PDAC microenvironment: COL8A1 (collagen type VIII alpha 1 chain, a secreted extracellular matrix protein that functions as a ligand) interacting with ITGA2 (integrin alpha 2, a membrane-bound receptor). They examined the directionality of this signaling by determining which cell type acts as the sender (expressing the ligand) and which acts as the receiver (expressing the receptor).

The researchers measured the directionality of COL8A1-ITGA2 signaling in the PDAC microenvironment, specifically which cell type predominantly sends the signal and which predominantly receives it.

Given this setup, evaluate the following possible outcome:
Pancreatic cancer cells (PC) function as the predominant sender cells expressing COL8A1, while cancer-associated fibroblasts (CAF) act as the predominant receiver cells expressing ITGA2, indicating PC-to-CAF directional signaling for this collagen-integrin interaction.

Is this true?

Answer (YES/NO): NO